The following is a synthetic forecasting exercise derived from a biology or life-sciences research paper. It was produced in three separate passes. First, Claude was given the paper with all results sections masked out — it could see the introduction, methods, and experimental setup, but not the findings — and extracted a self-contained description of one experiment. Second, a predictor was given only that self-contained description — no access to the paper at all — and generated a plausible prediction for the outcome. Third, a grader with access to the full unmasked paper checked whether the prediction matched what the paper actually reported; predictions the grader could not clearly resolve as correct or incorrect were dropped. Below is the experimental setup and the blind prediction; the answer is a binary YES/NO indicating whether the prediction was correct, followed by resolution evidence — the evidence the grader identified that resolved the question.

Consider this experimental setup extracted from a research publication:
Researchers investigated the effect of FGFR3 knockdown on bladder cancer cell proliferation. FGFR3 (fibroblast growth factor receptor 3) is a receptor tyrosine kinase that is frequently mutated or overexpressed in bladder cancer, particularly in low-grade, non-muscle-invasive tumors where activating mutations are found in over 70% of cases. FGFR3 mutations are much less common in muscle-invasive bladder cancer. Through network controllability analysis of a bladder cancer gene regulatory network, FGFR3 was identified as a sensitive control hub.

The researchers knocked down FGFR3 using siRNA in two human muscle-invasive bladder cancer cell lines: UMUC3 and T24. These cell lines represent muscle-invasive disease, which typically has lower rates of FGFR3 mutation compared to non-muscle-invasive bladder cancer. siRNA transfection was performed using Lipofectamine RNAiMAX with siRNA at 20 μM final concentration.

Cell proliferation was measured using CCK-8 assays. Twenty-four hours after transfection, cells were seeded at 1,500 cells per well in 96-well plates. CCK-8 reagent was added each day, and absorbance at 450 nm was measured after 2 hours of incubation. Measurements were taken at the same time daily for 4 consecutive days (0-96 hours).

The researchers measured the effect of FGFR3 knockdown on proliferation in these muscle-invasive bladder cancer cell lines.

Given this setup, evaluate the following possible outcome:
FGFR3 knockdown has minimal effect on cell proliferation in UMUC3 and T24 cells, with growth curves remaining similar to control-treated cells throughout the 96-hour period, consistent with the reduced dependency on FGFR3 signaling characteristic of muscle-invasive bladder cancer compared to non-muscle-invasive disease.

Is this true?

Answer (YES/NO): NO